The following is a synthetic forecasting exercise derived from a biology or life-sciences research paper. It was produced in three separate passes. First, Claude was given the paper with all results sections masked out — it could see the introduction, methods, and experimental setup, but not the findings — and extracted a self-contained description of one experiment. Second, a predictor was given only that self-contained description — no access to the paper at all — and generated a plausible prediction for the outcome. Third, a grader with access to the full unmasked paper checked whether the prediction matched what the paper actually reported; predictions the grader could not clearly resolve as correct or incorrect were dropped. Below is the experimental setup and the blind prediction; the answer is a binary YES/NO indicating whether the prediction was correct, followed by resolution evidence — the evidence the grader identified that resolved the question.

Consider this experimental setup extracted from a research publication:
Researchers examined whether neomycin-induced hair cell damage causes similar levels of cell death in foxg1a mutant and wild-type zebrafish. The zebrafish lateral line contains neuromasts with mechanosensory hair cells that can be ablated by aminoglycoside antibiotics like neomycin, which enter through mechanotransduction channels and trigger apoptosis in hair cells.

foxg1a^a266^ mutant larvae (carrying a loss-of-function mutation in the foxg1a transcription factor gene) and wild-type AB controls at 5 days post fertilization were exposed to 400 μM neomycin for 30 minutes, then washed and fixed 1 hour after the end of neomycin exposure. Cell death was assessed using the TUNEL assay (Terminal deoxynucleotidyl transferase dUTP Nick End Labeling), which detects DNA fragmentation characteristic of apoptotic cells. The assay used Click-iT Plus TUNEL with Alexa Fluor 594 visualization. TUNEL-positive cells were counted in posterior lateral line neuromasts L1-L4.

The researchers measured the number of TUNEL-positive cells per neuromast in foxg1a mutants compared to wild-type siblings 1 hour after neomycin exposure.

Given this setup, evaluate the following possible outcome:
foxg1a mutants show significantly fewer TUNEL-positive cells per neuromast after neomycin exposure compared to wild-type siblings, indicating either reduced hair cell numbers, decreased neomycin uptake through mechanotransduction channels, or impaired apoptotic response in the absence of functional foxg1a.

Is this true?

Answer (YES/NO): NO